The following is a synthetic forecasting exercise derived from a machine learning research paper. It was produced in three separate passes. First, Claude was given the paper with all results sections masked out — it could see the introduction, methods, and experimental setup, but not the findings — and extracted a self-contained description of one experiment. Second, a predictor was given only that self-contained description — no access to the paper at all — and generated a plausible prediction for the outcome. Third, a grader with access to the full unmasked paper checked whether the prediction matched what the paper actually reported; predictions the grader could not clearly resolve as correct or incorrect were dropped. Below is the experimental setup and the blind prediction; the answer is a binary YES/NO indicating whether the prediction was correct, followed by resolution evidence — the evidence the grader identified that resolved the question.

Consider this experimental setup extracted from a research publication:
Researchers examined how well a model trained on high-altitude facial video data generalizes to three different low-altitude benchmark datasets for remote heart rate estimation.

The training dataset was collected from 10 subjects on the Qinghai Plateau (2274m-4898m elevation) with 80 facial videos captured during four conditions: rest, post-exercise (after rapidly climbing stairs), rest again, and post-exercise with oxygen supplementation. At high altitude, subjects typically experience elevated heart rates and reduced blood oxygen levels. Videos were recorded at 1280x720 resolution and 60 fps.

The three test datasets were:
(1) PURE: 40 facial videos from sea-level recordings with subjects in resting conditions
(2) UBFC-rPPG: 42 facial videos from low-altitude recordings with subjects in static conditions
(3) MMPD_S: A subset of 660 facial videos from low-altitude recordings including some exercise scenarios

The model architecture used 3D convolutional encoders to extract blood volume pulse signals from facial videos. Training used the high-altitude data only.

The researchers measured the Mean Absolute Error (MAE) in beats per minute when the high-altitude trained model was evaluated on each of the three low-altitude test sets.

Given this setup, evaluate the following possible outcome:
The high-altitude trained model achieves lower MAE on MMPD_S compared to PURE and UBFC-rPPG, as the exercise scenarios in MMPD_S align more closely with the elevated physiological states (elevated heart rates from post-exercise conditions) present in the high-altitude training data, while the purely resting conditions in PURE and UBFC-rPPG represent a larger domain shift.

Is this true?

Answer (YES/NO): NO